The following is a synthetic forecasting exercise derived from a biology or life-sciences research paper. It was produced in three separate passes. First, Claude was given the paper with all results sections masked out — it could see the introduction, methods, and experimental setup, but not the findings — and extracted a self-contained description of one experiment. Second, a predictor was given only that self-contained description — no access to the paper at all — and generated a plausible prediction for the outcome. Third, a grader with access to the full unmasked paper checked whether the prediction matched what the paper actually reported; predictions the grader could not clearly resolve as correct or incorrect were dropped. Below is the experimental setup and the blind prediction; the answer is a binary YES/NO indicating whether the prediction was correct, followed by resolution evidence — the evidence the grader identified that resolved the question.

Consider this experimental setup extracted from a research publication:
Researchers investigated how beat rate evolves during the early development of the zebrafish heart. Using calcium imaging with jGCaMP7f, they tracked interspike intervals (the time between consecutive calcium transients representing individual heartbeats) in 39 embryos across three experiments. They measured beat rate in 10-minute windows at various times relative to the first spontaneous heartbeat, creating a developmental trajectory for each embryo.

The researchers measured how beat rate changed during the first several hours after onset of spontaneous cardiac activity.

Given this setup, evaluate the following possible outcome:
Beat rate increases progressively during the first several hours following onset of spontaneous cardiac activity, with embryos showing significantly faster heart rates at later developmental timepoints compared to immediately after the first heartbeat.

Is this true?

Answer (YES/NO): YES